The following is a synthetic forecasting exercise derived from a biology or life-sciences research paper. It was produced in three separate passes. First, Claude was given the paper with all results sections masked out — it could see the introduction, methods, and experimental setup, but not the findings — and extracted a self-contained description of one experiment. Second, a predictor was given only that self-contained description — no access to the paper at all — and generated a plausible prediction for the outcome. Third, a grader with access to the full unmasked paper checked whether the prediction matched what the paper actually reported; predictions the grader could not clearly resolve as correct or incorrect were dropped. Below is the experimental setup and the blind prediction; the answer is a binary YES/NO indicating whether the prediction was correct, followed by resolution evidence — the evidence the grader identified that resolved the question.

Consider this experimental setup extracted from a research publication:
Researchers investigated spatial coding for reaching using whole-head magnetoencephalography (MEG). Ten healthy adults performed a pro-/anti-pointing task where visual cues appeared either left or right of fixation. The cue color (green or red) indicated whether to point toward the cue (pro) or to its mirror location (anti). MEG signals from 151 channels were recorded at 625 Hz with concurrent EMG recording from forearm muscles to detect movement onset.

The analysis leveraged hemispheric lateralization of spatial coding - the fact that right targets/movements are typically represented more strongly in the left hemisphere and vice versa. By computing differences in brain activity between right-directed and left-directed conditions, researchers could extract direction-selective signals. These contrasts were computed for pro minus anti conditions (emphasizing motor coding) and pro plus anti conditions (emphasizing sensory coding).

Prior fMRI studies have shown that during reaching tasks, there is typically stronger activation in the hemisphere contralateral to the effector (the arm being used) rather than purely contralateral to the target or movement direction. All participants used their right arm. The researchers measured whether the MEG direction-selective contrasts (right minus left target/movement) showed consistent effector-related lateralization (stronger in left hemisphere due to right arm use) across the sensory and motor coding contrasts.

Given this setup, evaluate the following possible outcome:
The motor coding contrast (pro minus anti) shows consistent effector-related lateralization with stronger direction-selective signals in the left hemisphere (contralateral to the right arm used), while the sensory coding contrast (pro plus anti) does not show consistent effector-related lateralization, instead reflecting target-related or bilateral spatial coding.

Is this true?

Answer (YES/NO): NO